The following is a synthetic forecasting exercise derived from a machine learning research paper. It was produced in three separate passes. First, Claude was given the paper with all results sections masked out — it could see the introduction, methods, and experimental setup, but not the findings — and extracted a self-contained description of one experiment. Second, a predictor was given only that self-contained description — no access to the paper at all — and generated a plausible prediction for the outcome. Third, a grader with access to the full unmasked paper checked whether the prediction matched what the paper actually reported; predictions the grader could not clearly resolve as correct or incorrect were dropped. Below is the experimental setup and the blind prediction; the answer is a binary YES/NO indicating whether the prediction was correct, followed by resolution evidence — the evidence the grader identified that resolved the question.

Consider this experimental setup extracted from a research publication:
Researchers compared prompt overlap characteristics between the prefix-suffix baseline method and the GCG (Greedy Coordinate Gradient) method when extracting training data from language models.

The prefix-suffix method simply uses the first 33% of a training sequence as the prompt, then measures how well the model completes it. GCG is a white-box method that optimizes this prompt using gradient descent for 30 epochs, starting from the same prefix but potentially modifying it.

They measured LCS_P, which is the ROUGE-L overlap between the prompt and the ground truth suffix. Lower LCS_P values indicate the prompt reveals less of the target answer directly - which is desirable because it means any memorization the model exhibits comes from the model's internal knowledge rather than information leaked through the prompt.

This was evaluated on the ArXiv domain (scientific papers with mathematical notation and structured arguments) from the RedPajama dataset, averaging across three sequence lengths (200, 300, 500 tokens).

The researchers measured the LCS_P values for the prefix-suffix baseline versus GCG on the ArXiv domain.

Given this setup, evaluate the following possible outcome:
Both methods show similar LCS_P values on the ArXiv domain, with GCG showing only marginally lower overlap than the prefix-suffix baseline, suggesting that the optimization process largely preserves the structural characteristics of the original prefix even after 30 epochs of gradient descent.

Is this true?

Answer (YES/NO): YES